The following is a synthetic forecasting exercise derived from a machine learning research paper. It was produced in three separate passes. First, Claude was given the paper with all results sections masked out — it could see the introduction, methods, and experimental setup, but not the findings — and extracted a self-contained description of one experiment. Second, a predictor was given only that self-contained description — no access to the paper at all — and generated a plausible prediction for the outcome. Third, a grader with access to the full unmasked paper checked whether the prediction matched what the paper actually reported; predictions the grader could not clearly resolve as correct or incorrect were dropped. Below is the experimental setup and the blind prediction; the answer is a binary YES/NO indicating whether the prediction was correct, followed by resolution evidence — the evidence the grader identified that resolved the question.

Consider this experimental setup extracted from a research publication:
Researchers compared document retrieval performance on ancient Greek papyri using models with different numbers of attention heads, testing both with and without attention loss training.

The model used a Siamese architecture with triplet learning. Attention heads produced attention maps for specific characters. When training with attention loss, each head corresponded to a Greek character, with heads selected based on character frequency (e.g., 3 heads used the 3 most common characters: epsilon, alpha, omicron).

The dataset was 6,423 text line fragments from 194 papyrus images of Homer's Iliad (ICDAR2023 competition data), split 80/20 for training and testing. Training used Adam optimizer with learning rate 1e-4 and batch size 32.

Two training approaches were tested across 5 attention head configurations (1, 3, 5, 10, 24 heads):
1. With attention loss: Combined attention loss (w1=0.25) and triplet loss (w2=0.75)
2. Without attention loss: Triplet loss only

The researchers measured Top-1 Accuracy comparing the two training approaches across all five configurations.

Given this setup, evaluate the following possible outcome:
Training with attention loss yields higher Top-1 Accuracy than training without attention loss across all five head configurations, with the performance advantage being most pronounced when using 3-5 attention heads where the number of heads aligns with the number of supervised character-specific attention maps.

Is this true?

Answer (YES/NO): NO